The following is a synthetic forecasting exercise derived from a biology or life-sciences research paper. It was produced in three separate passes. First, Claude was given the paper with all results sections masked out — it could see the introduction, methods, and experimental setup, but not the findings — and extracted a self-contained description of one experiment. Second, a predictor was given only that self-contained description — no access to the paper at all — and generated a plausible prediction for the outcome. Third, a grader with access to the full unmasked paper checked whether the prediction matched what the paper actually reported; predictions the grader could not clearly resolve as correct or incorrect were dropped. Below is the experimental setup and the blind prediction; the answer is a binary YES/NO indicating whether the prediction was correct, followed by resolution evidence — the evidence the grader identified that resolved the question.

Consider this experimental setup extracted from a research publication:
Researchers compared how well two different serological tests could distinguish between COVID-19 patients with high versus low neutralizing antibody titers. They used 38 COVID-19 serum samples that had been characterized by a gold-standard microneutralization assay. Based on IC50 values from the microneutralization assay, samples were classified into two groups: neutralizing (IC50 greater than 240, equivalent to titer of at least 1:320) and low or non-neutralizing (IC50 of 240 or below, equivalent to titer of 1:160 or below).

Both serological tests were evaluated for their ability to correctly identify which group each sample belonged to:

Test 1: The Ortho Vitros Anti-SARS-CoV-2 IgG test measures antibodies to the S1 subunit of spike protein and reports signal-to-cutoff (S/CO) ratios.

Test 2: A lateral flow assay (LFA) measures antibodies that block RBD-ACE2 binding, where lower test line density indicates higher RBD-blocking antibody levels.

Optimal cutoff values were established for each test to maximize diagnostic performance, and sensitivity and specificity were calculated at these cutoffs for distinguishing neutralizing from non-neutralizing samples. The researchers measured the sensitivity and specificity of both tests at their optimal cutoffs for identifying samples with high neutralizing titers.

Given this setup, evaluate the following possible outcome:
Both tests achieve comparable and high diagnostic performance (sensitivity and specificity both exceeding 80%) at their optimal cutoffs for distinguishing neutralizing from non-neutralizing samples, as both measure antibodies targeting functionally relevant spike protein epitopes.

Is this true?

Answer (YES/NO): NO